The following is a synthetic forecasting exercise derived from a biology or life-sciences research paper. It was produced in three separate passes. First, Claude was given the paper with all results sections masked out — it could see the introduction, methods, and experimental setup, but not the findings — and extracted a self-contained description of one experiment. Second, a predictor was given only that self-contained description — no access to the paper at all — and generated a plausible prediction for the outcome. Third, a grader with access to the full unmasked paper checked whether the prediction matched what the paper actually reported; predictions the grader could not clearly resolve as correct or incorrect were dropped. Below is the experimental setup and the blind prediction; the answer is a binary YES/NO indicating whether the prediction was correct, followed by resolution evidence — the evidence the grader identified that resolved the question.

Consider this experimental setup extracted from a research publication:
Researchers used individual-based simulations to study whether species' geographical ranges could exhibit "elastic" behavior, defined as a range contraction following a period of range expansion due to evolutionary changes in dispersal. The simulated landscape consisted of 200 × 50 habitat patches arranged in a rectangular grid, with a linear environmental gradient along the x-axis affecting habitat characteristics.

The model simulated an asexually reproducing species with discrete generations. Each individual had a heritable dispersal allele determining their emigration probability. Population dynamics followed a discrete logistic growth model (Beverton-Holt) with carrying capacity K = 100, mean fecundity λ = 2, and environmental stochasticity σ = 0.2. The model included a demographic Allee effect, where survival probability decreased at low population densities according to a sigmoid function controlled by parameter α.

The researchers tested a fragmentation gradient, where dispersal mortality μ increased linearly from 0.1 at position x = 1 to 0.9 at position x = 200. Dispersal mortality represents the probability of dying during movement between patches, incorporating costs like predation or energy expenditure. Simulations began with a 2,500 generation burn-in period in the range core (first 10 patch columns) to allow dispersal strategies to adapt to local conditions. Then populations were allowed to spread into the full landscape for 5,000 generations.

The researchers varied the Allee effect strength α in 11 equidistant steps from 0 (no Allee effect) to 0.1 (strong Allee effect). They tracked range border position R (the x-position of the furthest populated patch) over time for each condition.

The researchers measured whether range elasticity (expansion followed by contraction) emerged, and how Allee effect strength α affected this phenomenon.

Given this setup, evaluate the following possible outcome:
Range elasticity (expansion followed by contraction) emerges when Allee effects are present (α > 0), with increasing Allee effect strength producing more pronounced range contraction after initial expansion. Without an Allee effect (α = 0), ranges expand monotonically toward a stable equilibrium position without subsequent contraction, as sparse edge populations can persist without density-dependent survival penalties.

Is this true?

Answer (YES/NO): YES